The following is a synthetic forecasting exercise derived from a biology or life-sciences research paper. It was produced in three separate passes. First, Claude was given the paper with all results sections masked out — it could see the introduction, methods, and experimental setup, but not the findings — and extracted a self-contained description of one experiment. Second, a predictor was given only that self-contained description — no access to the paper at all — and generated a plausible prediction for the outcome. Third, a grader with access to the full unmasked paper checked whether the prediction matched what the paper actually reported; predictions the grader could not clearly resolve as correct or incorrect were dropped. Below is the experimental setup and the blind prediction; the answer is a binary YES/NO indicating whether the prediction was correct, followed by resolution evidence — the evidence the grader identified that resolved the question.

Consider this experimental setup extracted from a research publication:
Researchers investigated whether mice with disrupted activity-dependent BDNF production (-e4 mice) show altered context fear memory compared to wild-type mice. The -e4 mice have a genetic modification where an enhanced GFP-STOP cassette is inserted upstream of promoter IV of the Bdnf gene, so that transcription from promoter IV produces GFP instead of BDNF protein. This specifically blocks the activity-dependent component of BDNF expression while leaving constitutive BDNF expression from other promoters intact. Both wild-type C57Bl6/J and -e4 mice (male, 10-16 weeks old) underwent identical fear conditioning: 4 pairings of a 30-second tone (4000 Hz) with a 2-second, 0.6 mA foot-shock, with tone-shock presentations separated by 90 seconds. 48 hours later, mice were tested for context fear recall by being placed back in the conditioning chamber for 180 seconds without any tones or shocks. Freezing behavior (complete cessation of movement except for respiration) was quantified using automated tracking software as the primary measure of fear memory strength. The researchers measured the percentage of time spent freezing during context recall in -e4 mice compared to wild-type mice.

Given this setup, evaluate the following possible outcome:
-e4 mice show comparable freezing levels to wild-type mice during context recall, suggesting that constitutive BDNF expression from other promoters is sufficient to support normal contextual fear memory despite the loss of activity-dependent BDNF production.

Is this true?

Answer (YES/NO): NO